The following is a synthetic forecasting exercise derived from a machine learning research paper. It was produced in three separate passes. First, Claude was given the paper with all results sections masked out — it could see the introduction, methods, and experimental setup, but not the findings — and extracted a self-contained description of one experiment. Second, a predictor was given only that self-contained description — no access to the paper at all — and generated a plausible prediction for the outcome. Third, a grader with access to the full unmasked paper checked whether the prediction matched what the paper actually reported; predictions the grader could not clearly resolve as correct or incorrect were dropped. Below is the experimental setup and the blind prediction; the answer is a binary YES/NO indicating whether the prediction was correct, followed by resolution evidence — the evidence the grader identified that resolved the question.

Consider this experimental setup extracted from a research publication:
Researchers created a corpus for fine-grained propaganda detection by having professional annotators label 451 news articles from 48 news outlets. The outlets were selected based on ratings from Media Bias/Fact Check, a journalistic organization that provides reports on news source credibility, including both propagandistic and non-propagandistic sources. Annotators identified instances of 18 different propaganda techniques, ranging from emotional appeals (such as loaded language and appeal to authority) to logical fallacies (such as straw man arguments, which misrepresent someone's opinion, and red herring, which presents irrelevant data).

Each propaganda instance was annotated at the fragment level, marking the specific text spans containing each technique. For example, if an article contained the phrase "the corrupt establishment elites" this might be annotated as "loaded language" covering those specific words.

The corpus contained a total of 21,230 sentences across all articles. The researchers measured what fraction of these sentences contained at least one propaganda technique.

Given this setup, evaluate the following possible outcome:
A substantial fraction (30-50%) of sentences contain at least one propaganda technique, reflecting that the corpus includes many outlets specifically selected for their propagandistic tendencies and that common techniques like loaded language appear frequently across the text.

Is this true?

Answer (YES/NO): YES